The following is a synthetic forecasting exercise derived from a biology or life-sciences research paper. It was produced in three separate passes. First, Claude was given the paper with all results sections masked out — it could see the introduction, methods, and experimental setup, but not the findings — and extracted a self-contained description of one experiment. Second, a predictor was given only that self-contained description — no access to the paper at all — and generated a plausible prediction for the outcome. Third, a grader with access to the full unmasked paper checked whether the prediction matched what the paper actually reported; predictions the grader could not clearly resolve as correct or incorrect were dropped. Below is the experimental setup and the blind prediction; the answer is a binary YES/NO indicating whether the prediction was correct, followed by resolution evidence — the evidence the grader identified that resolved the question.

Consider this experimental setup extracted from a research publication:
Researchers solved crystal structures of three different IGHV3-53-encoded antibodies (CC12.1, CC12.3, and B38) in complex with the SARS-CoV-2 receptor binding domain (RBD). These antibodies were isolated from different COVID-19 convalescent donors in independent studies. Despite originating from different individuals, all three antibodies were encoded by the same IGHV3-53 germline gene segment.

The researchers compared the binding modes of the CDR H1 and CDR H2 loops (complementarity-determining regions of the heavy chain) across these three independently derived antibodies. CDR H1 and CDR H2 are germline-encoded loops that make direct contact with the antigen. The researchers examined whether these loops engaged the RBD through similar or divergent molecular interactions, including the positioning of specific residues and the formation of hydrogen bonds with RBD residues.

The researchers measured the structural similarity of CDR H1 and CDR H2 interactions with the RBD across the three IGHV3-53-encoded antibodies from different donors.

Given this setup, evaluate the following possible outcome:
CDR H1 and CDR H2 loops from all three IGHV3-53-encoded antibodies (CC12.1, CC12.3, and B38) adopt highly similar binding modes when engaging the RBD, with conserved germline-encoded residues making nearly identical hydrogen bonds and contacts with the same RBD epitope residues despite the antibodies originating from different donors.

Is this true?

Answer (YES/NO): YES